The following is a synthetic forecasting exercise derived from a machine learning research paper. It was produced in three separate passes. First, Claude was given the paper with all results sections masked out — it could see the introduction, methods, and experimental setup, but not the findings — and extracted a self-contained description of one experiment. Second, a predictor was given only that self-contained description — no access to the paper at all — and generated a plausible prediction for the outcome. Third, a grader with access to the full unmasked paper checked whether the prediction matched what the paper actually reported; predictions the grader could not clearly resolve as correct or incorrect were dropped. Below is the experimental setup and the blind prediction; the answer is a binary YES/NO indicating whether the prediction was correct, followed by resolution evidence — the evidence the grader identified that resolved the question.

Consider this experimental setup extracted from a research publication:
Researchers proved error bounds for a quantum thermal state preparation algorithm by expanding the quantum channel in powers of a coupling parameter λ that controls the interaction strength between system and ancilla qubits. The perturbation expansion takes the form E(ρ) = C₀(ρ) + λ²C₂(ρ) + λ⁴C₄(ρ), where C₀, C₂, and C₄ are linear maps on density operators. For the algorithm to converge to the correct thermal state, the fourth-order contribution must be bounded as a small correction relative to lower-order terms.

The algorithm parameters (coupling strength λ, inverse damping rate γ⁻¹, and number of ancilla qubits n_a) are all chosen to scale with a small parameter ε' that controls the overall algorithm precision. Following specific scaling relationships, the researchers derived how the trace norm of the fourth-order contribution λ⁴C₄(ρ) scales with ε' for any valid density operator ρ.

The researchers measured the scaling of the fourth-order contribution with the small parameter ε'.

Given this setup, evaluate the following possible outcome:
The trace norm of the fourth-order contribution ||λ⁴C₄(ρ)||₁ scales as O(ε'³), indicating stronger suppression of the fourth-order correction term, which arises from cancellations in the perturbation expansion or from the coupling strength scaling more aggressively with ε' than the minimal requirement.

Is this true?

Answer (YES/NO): NO